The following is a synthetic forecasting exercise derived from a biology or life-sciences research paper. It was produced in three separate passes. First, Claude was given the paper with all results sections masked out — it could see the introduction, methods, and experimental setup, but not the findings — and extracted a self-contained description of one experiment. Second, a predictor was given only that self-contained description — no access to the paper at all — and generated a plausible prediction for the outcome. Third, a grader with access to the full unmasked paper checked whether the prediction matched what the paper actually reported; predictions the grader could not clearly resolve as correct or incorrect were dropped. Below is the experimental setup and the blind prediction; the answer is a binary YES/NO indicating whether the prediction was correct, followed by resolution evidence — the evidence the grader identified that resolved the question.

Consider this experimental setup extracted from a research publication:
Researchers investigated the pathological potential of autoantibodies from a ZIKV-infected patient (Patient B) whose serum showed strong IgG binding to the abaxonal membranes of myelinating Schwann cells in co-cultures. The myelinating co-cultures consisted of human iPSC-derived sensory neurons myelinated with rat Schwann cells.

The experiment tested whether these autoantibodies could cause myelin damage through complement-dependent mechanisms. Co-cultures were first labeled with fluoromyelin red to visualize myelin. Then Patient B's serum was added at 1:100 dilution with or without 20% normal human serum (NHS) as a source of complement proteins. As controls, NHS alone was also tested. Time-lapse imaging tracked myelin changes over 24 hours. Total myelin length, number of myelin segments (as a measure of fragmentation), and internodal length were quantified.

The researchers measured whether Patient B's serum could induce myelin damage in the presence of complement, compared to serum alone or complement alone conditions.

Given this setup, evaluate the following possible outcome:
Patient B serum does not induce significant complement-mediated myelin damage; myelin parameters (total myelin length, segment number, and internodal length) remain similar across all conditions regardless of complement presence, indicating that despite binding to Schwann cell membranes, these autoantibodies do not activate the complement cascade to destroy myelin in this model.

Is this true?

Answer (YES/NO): NO